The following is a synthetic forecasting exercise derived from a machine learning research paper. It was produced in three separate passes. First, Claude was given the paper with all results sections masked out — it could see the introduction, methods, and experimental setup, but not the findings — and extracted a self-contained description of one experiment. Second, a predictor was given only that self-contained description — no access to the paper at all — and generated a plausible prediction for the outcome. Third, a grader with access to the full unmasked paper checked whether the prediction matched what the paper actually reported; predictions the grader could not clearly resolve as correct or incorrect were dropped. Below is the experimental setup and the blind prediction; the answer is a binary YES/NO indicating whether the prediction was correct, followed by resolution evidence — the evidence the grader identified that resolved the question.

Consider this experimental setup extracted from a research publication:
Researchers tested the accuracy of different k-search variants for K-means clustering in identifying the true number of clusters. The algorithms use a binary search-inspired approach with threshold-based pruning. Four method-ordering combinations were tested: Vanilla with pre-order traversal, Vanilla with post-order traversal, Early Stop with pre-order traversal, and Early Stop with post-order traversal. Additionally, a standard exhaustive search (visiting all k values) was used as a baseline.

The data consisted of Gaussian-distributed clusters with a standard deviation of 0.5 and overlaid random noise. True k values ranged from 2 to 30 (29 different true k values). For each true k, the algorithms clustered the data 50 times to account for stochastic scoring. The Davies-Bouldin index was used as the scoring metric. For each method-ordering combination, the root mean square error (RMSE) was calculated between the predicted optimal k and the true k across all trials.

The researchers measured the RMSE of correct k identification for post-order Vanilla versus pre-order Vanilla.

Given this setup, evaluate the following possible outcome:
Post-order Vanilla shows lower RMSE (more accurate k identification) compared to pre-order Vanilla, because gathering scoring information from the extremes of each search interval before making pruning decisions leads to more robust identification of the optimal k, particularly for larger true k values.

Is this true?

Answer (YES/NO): YES